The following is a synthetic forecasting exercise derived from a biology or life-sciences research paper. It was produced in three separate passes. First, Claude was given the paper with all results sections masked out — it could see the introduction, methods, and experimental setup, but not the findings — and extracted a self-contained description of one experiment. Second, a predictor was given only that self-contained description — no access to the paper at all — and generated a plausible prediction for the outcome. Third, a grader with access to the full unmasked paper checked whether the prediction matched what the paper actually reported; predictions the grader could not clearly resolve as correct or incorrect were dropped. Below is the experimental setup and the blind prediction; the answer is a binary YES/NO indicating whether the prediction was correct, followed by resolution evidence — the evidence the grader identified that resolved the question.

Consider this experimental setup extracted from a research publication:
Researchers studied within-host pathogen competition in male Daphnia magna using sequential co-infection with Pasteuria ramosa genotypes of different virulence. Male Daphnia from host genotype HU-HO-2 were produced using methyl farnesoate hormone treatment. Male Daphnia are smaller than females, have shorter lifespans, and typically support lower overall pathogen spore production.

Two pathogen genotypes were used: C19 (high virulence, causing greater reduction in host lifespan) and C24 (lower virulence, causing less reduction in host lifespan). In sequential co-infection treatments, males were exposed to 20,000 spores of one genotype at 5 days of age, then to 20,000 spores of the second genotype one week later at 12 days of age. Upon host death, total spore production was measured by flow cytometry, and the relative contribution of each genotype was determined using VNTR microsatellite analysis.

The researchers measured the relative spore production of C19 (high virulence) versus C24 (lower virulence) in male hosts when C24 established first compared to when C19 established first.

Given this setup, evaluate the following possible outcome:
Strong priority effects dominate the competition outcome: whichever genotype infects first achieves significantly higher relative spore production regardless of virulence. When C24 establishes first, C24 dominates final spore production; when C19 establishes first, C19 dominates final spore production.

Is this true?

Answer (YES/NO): NO